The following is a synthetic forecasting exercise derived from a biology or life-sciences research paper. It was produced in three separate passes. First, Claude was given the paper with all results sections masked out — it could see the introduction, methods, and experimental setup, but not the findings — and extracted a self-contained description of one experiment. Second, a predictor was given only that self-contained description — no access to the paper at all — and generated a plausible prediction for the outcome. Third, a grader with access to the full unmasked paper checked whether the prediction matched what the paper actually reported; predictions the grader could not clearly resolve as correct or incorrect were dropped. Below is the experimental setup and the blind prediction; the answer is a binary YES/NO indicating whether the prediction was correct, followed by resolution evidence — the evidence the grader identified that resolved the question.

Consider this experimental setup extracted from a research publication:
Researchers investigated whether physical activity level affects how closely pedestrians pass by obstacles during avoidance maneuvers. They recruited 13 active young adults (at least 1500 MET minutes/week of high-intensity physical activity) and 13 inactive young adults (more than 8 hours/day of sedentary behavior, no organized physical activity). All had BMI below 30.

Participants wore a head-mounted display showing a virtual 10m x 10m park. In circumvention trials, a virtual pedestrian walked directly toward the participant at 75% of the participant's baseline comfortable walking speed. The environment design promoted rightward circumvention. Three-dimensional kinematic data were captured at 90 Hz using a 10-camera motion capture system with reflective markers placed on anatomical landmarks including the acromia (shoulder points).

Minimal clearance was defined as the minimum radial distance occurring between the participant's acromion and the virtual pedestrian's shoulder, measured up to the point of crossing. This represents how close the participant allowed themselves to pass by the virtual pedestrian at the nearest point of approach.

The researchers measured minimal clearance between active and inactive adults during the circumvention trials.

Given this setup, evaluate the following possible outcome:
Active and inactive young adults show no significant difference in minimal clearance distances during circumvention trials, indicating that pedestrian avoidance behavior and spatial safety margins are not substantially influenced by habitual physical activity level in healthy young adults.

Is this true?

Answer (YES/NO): NO